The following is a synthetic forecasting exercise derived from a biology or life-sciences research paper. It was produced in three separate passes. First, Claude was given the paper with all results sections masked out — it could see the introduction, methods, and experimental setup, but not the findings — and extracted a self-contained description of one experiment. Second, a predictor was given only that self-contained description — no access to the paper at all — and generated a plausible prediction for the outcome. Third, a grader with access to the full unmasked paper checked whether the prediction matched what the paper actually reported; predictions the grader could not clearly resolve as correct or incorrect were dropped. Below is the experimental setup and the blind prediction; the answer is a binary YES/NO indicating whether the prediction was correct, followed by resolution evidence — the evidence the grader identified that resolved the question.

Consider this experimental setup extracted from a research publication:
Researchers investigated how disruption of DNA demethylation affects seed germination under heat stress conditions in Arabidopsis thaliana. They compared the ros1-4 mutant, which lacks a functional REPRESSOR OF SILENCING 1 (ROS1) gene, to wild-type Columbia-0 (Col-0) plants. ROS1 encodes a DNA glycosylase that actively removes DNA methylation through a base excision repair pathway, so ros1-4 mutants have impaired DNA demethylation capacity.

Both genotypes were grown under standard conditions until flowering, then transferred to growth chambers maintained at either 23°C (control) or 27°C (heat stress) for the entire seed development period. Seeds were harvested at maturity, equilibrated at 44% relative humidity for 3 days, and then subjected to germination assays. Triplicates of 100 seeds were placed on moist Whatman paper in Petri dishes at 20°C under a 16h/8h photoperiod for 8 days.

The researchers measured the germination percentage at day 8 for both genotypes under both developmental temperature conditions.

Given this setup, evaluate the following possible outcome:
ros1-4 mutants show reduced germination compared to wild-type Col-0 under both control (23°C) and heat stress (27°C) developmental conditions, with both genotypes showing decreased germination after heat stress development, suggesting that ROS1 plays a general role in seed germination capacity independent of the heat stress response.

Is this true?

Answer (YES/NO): NO